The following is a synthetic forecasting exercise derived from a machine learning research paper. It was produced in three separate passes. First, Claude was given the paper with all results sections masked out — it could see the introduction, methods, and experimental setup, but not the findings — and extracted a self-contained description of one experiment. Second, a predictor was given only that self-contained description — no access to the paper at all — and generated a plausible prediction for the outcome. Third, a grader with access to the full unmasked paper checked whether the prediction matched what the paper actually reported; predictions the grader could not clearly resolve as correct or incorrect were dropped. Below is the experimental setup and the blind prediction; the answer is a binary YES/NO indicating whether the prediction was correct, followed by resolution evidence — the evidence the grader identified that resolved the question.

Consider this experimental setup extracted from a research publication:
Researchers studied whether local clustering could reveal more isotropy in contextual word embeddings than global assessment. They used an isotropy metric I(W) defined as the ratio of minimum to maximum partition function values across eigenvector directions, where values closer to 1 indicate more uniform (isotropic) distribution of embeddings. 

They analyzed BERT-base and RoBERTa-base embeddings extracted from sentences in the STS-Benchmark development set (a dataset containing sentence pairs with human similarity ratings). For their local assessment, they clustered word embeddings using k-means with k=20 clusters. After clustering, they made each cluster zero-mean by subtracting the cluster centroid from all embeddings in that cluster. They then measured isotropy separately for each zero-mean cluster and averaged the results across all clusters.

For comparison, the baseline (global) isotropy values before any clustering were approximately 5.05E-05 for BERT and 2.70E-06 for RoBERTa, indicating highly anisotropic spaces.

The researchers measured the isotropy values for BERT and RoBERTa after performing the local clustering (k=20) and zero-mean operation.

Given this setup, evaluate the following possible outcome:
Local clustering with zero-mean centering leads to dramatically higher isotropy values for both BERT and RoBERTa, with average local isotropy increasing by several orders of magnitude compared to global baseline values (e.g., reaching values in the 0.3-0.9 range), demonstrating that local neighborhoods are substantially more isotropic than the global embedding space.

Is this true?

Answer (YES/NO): YES